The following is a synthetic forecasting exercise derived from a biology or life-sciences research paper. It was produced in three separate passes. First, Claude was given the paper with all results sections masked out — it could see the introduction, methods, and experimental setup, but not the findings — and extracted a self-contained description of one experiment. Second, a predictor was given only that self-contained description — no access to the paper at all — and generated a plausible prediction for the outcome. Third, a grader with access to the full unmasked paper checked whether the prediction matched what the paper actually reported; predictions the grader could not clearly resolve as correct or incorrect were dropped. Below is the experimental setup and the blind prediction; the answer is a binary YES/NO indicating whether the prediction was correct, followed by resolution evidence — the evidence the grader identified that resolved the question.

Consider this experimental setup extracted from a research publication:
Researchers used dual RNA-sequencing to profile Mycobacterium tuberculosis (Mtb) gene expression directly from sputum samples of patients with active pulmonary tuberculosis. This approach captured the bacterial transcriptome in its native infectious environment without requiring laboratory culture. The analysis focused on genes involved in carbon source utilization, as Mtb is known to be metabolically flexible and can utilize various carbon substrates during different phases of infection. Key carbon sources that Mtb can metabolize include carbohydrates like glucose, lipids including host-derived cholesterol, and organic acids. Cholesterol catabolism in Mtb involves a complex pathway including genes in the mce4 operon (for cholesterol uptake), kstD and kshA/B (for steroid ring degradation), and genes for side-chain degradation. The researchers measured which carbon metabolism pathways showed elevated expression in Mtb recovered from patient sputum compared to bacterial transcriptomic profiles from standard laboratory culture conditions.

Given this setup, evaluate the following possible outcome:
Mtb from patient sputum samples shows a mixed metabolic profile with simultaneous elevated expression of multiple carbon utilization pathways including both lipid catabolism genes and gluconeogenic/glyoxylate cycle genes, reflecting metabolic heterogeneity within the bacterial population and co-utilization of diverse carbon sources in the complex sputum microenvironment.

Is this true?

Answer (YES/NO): NO